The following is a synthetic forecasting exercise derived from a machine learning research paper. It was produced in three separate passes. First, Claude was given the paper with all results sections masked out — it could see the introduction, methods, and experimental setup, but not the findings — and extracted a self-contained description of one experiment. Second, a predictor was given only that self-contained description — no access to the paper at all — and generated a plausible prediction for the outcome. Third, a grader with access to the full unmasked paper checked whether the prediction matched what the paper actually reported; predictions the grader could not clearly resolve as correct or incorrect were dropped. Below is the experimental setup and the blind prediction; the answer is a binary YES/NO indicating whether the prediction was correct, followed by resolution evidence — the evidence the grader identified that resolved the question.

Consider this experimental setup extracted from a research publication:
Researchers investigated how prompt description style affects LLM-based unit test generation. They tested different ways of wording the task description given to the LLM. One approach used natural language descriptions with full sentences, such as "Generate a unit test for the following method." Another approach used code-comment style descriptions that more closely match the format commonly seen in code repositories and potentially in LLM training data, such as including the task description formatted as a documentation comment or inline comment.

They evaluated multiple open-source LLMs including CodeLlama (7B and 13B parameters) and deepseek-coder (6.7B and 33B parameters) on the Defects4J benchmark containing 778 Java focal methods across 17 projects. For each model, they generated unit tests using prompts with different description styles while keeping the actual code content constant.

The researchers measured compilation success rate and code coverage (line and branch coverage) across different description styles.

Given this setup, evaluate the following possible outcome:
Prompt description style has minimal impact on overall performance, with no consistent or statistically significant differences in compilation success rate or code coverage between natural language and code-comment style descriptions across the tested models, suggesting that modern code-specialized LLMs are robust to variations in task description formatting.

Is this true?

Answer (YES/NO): NO